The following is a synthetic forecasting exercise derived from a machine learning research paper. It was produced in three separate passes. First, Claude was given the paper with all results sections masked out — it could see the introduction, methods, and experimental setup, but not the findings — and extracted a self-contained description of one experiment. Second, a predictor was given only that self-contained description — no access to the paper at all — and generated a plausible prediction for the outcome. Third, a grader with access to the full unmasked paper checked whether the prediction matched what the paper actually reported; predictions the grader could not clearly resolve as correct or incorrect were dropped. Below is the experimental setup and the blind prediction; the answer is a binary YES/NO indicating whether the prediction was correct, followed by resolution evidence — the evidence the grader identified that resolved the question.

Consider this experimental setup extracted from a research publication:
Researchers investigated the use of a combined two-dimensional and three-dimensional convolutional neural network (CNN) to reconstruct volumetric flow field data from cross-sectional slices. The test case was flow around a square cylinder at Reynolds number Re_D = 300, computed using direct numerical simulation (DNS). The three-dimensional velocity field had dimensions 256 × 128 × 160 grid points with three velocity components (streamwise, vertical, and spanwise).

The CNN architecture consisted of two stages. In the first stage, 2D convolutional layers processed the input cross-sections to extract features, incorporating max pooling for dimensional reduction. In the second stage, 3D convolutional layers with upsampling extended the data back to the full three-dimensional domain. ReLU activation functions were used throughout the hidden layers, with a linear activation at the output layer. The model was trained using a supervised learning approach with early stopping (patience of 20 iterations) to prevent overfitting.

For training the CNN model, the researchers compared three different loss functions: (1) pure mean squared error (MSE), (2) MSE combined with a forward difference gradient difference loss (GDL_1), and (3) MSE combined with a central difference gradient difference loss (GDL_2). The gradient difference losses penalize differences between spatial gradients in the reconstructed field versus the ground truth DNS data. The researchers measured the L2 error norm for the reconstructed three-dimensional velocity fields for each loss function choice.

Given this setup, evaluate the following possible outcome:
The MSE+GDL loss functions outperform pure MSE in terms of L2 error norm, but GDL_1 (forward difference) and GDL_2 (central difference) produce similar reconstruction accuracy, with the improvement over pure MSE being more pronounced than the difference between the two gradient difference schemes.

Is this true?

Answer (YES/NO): NO